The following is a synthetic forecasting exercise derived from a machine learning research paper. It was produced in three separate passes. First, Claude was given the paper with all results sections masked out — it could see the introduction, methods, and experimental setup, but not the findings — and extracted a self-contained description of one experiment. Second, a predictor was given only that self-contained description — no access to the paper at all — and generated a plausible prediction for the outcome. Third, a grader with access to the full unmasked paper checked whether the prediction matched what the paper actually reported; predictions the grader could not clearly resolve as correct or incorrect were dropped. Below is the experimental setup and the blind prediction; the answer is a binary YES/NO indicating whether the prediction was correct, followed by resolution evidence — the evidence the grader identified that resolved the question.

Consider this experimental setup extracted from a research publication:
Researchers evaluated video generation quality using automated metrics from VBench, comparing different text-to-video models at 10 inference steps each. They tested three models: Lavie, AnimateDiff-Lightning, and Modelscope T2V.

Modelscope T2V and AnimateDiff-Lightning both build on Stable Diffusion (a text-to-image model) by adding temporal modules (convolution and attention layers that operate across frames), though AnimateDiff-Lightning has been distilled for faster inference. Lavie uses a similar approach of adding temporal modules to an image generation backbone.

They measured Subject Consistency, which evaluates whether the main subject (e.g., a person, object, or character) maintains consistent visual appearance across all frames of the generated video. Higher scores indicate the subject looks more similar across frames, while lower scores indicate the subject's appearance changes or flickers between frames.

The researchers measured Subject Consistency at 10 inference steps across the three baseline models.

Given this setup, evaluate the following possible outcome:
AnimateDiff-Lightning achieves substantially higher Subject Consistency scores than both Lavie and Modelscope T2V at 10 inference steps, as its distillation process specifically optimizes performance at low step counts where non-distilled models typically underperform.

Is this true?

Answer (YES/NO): NO